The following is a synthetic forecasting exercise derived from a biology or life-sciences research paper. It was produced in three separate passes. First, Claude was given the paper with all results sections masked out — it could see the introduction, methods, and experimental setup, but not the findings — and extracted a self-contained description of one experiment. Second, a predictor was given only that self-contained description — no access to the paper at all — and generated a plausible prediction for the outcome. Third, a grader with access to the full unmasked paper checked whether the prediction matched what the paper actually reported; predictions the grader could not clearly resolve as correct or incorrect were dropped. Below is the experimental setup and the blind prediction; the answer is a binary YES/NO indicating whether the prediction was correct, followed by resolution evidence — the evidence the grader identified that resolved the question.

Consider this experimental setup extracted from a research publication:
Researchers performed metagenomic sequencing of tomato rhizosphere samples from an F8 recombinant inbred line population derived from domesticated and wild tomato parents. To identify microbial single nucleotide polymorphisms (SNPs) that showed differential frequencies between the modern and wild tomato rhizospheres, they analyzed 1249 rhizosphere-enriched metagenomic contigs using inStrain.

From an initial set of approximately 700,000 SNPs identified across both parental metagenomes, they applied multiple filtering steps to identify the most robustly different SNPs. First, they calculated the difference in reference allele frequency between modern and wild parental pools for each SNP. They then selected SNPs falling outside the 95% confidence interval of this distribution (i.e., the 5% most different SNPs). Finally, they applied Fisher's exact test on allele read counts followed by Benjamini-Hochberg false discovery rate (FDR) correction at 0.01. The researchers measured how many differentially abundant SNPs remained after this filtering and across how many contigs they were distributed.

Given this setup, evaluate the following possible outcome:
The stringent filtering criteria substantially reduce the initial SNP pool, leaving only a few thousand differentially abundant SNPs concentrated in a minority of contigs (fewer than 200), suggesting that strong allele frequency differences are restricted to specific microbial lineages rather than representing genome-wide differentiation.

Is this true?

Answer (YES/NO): NO